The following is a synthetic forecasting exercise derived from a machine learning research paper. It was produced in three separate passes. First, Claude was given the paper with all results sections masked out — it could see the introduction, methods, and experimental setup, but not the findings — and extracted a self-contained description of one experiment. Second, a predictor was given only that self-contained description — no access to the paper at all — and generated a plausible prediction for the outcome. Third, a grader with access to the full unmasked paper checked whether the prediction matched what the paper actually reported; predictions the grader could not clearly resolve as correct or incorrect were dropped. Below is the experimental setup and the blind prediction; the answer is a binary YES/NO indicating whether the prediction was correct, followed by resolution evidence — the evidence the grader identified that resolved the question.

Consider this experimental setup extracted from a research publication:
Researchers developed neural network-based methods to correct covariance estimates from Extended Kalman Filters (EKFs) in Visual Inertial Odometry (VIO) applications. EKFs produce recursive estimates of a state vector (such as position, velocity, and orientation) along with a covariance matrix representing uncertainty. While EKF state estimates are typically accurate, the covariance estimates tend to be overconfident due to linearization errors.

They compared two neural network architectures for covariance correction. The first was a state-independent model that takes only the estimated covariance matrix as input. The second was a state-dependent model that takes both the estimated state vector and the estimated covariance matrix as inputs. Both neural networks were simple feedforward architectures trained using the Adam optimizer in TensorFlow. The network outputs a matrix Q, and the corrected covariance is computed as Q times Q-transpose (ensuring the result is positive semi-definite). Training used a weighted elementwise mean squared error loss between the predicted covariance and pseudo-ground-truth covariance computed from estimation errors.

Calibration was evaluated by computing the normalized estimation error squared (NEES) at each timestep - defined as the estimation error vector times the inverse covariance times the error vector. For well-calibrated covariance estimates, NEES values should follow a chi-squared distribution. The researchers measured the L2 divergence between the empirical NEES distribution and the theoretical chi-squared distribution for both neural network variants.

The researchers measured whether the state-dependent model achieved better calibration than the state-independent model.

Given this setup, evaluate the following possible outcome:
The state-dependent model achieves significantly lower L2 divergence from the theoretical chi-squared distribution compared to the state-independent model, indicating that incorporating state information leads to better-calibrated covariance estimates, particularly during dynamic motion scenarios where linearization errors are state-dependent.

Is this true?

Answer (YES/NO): NO